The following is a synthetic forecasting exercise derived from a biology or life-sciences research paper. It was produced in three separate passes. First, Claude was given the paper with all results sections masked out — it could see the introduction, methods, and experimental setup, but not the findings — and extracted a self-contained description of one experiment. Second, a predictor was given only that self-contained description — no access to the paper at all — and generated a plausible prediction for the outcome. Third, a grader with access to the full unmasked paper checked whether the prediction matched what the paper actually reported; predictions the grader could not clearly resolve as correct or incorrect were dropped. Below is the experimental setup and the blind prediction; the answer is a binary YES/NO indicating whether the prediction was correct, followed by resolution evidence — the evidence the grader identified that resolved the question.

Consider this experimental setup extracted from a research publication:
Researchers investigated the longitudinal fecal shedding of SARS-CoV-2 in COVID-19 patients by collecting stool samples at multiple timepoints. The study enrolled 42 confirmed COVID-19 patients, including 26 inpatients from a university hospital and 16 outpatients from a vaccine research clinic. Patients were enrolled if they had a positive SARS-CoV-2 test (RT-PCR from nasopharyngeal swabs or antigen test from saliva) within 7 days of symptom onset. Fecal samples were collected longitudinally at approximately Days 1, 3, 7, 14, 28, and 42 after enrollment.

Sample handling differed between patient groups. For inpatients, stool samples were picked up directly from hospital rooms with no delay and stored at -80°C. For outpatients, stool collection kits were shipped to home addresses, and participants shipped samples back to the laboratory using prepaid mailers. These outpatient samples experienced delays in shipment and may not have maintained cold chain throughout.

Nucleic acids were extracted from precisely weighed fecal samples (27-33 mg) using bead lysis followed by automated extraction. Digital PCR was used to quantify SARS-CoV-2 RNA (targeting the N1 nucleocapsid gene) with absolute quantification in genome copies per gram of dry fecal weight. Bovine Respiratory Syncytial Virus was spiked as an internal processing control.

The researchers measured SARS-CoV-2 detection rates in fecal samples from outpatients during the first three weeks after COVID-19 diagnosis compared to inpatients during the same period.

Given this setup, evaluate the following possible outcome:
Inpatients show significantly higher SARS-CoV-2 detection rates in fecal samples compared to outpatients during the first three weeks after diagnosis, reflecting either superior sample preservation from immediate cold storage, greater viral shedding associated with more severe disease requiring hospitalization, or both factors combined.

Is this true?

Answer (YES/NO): YES